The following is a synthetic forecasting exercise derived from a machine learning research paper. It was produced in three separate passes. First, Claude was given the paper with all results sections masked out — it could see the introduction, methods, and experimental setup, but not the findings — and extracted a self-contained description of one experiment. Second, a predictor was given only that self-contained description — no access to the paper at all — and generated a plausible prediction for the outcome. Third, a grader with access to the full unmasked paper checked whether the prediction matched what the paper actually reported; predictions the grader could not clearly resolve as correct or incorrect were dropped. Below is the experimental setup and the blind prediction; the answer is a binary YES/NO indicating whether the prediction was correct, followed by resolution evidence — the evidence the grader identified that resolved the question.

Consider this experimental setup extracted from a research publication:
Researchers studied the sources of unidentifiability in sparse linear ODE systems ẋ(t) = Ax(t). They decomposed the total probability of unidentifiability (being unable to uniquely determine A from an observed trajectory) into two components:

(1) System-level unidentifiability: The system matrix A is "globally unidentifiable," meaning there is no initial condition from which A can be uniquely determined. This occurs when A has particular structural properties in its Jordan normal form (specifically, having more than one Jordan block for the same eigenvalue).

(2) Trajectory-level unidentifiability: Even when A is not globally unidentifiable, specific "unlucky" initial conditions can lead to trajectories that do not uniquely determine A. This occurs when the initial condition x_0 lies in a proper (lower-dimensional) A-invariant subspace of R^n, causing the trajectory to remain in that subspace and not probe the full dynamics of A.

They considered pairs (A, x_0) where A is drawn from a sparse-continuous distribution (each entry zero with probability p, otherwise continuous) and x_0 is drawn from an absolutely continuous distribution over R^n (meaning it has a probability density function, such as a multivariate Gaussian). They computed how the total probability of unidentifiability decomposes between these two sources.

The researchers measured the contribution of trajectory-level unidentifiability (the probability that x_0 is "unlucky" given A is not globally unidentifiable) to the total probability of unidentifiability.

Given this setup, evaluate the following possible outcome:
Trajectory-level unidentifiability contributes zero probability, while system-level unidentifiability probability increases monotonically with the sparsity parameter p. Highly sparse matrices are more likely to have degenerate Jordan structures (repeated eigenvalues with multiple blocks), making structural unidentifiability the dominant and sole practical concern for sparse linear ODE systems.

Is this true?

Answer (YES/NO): NO